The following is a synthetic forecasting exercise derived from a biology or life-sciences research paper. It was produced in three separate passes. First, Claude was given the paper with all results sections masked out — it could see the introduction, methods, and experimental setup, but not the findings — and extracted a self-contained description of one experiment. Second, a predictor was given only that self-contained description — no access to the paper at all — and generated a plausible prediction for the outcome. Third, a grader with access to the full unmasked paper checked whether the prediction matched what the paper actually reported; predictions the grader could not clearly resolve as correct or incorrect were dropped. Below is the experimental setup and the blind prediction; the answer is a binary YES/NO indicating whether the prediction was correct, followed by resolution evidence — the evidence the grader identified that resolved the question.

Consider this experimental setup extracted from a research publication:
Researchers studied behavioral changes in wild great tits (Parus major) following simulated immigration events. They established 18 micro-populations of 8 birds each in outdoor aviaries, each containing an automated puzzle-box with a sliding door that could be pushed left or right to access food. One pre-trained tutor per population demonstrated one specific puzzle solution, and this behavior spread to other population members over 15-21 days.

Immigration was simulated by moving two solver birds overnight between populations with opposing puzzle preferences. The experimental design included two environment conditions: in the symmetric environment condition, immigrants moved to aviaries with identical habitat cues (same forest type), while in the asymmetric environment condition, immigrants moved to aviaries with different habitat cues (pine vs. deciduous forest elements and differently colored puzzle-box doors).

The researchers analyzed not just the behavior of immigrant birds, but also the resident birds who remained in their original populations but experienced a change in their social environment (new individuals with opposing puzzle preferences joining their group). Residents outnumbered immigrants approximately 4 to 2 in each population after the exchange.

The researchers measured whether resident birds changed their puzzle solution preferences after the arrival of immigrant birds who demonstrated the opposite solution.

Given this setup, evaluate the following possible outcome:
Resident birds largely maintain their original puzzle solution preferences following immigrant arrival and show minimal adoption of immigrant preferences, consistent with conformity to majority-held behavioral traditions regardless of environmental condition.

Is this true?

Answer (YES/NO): NO